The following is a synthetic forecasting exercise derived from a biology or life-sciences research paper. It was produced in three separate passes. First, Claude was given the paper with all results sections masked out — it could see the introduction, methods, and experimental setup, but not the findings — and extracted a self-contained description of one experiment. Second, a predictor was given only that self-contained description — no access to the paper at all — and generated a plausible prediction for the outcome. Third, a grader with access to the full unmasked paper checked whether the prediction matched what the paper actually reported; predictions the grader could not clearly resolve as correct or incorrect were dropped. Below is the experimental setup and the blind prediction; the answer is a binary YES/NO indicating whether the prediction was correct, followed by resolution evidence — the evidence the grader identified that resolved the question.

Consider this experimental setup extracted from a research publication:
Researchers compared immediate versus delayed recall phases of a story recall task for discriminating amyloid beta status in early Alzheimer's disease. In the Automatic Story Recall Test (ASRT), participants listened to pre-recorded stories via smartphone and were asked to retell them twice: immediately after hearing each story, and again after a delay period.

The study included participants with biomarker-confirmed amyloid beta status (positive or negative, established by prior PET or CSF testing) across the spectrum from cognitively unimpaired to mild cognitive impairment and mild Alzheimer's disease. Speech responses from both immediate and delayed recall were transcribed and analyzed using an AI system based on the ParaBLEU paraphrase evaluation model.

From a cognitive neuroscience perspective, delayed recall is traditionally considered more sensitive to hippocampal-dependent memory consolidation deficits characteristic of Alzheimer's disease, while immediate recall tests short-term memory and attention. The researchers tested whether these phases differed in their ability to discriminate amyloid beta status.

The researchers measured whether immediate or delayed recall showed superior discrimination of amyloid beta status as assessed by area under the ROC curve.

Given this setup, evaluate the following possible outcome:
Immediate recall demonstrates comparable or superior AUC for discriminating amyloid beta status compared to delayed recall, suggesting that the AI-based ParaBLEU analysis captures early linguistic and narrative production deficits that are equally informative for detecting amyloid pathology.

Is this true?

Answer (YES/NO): YES